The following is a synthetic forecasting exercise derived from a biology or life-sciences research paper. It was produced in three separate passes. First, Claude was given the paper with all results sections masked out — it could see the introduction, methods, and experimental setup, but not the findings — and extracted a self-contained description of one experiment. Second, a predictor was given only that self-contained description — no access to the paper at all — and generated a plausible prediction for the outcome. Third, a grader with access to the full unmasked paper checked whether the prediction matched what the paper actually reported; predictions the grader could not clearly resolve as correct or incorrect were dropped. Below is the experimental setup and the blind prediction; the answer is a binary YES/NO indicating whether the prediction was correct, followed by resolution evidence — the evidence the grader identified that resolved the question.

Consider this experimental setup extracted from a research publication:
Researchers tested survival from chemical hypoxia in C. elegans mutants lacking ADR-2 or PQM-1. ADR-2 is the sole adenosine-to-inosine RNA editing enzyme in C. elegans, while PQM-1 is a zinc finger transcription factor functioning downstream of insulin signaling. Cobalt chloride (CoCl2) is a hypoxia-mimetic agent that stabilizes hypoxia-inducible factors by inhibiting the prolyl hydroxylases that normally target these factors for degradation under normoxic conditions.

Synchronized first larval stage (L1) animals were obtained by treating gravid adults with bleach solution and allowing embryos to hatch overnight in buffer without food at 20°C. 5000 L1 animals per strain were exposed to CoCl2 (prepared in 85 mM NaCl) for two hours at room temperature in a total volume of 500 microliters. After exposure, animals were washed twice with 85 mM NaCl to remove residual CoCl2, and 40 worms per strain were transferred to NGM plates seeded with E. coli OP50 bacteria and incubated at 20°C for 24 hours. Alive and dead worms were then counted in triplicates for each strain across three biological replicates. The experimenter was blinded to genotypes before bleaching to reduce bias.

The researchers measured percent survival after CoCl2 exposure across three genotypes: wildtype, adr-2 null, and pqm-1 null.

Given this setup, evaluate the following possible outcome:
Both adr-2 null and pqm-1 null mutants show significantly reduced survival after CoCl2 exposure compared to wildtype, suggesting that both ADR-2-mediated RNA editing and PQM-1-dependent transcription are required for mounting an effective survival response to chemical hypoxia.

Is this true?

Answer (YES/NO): NO